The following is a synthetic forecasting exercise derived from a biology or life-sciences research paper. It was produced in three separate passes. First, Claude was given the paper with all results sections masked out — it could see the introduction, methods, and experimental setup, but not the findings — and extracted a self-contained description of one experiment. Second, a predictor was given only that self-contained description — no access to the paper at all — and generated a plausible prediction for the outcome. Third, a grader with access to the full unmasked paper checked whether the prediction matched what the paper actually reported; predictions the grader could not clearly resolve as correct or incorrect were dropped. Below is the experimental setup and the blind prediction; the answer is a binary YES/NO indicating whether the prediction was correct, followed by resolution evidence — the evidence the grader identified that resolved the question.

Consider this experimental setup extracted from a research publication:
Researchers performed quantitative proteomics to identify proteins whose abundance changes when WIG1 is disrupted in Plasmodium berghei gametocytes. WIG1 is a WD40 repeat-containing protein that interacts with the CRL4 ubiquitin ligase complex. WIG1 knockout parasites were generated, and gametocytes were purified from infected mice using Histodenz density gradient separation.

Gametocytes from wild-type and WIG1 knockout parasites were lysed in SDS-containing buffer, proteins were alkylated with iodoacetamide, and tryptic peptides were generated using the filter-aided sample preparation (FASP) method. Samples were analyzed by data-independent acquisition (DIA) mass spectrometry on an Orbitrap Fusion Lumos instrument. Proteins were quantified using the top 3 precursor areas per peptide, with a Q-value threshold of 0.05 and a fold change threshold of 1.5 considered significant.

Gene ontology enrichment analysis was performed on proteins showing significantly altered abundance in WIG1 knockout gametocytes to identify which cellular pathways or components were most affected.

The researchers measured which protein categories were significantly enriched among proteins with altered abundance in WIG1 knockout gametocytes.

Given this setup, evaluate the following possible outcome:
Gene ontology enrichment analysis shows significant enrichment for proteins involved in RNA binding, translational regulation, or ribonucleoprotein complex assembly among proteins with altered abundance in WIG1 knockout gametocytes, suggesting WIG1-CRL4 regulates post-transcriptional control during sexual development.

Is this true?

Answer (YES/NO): NO